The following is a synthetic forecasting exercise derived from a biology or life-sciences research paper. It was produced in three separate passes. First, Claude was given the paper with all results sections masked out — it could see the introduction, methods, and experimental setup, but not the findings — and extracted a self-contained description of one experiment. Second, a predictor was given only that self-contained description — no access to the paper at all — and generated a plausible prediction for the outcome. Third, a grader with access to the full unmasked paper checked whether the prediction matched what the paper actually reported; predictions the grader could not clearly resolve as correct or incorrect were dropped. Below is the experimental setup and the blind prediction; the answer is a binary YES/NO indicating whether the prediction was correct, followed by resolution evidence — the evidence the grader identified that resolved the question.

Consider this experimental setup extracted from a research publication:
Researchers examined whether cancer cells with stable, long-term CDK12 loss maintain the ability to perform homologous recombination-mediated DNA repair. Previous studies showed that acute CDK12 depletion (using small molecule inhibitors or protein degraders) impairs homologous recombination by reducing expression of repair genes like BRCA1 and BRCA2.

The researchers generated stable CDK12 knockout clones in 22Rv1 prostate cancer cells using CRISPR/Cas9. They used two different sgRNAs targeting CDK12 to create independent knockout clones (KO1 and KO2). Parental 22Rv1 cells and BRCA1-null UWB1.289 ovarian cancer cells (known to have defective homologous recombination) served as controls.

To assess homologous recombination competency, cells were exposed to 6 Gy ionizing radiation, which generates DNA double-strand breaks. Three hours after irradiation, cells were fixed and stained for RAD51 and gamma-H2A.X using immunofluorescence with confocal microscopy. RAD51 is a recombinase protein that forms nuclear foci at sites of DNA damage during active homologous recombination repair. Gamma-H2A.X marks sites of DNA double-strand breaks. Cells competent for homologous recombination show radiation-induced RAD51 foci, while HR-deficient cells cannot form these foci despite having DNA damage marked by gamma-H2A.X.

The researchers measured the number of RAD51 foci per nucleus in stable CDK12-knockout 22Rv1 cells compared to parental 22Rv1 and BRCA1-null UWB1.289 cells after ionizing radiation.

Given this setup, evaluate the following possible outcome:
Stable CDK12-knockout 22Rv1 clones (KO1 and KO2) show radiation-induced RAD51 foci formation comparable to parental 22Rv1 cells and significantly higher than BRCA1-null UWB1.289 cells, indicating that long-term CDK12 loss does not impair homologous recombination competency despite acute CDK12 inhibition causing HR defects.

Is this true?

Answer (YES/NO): YES